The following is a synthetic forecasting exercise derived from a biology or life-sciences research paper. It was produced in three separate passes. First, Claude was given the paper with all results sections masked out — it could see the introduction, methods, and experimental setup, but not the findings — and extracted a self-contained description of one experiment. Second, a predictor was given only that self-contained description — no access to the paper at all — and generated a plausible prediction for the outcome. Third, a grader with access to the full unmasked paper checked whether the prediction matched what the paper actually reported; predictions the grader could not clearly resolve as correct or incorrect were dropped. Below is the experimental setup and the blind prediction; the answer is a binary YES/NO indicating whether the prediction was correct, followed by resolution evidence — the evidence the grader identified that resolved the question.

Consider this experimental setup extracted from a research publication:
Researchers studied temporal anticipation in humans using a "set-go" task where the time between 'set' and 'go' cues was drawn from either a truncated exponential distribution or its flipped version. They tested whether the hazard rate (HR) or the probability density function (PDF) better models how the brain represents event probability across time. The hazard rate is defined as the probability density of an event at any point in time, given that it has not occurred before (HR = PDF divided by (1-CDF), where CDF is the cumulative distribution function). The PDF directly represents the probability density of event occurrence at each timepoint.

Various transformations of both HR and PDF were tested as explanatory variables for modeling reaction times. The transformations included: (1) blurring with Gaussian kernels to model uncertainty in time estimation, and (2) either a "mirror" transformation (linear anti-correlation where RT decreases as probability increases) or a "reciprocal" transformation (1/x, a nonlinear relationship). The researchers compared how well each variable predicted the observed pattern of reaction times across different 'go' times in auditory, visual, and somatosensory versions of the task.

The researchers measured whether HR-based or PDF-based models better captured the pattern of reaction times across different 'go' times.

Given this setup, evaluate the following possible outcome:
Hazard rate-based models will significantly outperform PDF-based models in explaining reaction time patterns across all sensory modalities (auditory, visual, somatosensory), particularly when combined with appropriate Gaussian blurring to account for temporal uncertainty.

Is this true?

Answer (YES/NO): NO